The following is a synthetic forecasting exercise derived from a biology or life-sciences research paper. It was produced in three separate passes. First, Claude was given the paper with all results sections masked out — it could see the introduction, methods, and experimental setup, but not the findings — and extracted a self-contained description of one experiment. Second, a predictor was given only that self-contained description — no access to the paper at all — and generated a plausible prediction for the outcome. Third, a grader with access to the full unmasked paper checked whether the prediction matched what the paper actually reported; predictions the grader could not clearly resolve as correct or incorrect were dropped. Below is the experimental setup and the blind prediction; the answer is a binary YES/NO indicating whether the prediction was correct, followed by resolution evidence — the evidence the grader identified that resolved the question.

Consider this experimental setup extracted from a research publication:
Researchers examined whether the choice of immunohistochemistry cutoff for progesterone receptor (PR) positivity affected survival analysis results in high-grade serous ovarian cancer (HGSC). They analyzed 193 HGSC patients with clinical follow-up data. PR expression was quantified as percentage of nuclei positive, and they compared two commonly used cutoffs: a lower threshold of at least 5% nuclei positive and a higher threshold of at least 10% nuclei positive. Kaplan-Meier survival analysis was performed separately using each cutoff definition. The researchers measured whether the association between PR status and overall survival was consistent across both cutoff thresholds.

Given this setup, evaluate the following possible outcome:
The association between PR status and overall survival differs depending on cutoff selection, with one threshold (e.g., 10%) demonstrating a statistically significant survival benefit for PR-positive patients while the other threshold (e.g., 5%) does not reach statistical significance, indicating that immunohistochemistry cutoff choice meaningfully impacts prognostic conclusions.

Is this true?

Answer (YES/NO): NO